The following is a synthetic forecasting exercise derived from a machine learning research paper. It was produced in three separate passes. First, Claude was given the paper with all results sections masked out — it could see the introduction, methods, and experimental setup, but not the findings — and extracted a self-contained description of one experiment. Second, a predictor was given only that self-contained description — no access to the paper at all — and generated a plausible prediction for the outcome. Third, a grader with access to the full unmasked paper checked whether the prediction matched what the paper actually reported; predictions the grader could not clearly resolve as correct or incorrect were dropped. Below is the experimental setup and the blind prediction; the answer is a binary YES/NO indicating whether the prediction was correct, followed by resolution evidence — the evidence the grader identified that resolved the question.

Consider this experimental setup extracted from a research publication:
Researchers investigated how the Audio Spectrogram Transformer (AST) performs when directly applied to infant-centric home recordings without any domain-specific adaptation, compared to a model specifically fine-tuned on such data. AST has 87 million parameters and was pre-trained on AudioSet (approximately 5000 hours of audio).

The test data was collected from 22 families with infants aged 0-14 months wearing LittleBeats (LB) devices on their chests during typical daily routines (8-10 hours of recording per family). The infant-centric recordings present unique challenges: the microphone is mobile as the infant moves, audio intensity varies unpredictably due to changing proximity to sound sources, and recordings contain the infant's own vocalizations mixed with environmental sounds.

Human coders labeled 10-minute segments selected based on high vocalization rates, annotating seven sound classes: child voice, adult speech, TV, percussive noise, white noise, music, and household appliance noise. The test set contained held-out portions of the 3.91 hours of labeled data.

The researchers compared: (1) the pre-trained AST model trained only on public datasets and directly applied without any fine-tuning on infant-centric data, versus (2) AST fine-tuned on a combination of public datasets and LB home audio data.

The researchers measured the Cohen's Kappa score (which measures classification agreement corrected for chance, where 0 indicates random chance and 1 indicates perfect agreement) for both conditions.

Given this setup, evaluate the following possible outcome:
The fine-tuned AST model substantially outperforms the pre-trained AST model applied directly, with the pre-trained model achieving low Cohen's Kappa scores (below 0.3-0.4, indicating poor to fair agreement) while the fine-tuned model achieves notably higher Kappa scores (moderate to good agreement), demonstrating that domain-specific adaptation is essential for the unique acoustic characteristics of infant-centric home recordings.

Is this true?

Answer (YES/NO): YES